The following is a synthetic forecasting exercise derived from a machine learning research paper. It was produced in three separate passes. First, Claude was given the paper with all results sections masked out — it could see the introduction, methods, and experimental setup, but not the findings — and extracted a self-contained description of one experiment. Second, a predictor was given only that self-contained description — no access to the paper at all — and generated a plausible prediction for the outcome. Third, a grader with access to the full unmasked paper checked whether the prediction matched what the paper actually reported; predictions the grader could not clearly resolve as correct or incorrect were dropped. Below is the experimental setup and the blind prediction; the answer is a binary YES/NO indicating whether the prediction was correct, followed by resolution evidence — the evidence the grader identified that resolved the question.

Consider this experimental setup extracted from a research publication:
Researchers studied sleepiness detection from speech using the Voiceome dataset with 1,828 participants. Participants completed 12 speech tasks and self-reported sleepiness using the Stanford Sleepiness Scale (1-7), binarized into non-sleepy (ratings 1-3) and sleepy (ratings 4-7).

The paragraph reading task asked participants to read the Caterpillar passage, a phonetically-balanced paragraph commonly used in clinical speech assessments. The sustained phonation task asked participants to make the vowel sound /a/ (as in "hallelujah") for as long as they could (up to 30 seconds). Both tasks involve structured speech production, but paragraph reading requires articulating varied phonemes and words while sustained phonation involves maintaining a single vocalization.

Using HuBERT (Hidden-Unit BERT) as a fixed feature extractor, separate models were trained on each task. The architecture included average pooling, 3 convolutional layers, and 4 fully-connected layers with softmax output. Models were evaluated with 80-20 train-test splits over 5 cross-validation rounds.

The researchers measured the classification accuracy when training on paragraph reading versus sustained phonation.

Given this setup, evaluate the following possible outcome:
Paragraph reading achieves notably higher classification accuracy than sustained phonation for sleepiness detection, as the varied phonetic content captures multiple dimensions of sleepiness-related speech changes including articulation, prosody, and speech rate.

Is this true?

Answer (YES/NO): NO